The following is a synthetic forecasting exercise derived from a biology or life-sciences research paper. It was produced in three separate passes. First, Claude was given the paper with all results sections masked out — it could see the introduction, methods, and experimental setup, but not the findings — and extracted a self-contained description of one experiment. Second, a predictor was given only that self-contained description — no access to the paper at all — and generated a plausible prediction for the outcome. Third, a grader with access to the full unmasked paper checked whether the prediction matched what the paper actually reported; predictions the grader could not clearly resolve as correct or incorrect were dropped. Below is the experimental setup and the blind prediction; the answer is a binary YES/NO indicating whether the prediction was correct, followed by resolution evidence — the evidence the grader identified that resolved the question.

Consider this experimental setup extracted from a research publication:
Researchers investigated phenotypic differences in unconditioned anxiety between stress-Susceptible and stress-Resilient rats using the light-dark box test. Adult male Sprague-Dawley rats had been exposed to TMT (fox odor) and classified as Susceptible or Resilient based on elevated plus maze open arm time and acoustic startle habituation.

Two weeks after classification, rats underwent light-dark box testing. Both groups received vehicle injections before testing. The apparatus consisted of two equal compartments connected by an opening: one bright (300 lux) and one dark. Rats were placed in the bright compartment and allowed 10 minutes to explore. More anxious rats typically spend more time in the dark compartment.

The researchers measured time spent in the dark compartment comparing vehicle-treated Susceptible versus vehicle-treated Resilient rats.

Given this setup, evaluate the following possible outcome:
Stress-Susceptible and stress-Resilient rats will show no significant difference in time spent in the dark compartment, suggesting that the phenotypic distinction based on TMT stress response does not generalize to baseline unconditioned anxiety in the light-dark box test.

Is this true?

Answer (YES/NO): NO